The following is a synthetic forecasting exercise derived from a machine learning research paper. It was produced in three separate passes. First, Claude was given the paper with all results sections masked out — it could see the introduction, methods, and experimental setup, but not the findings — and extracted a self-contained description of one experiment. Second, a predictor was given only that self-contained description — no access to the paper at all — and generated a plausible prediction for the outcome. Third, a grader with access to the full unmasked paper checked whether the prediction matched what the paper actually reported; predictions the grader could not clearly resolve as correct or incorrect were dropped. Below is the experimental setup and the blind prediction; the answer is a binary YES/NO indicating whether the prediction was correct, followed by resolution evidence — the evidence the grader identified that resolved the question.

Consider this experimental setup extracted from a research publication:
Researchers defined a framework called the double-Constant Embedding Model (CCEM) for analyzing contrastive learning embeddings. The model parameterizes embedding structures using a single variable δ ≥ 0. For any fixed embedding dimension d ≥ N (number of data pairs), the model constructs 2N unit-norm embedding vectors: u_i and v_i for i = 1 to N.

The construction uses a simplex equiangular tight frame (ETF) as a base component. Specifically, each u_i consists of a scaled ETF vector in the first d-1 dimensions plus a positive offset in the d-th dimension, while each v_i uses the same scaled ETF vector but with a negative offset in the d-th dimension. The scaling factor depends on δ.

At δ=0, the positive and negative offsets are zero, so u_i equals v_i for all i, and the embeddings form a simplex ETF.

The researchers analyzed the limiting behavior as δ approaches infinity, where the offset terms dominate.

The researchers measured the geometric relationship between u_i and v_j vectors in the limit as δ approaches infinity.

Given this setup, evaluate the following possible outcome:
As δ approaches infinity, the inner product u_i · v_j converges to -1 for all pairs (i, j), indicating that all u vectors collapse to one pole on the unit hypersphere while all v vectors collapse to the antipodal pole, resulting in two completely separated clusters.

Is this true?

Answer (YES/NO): YES